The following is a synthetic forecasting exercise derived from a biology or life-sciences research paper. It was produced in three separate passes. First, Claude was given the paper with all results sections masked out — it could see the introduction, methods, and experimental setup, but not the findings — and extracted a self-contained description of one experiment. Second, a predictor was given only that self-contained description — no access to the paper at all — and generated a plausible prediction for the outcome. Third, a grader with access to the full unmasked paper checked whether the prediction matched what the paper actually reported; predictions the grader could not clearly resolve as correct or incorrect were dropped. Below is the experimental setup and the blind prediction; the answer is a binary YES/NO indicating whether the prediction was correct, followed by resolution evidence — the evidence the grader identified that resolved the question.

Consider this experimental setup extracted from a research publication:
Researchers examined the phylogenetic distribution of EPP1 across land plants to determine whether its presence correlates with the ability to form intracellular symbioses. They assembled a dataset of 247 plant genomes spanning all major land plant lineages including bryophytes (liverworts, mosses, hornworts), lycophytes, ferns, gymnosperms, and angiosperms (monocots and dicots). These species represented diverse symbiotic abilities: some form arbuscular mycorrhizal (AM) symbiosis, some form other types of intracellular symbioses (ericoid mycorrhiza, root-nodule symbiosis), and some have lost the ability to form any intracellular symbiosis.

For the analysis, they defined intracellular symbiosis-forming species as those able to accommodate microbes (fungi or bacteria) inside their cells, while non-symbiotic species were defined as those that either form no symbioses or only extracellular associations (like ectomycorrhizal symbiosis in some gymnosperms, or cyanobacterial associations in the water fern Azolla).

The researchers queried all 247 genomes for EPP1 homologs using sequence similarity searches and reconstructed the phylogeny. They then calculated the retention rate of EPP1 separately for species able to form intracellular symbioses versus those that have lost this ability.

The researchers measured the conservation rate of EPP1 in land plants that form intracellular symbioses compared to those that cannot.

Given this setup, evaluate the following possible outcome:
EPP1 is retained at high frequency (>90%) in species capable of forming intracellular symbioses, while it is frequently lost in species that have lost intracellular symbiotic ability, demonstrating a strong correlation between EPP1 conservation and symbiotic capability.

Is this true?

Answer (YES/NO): YES